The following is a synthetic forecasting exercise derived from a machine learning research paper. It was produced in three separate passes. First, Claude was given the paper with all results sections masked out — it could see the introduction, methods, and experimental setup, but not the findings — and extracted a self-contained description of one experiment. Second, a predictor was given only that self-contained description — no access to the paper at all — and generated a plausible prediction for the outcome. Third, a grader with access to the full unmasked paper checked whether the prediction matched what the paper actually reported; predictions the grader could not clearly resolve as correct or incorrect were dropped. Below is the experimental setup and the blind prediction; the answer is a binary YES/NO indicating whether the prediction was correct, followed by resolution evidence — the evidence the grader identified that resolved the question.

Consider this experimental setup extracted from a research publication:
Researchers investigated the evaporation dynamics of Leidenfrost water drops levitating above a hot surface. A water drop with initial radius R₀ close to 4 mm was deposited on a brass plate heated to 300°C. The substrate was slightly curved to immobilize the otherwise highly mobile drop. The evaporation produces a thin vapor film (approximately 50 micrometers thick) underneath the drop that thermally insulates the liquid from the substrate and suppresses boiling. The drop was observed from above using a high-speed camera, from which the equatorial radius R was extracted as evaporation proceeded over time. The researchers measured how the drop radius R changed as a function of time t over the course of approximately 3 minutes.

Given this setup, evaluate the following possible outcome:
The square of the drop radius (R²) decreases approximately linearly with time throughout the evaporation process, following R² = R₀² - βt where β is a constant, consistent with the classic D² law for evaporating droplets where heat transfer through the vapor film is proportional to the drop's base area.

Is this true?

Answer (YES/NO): NO